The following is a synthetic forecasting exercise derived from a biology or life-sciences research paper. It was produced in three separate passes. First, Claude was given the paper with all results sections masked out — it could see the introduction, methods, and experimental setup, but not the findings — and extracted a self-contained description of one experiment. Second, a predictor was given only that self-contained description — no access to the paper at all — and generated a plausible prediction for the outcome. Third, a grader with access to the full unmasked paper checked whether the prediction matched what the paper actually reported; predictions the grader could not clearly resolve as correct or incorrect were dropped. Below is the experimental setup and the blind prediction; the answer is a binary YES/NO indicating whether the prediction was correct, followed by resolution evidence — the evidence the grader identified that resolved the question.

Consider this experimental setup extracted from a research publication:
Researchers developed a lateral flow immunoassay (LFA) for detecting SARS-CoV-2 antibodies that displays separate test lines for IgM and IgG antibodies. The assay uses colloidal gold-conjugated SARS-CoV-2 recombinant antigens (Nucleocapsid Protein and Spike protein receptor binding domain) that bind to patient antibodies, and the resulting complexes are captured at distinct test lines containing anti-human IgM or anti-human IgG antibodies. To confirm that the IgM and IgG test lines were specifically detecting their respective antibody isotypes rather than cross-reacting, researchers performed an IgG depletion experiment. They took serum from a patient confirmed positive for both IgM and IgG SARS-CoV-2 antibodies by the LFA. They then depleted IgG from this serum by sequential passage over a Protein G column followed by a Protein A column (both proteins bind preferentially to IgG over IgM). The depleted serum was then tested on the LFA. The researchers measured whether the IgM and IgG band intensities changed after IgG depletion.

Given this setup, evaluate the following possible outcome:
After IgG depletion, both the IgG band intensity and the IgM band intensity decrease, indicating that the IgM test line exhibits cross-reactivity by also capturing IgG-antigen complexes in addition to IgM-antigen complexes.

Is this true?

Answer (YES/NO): NO